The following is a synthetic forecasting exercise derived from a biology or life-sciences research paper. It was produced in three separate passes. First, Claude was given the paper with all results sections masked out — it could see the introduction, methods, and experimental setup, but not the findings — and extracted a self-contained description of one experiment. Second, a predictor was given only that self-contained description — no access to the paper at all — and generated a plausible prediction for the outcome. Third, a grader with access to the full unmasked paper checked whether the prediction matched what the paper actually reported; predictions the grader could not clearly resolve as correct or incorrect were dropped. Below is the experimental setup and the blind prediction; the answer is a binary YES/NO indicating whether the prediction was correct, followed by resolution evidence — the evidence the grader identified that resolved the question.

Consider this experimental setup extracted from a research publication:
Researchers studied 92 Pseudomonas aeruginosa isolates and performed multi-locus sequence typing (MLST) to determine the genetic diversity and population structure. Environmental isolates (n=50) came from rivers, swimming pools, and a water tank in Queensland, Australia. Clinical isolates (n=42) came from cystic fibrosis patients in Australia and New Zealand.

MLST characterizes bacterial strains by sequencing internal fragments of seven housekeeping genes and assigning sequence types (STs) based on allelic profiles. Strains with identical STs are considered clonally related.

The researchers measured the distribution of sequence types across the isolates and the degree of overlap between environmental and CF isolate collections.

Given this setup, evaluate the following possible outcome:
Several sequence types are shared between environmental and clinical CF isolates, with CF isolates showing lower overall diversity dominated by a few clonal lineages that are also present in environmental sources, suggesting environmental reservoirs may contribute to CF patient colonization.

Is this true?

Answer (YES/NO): NO